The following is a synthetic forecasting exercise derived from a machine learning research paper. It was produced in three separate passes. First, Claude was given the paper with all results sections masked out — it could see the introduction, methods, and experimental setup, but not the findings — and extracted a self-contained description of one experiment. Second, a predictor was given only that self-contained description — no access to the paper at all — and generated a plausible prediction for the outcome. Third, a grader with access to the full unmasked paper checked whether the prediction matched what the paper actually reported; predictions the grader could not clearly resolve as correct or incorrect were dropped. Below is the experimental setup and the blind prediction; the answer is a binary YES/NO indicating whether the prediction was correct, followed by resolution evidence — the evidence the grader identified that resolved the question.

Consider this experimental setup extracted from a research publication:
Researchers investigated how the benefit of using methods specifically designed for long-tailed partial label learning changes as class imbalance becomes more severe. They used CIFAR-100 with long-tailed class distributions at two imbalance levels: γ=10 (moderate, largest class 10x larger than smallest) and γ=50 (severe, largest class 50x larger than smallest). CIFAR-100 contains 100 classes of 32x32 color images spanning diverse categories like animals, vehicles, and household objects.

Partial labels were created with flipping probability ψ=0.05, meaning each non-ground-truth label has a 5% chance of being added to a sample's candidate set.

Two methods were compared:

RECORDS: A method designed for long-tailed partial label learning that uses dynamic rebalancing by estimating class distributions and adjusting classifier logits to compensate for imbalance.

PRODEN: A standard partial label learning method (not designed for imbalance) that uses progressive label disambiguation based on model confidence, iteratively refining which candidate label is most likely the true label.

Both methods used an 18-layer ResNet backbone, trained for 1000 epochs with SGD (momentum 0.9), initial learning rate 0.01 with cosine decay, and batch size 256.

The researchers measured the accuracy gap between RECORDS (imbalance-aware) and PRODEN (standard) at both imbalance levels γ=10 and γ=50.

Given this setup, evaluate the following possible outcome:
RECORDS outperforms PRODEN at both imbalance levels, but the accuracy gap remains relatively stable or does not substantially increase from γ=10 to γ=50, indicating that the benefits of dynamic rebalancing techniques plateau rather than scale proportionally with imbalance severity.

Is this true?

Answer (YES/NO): YES